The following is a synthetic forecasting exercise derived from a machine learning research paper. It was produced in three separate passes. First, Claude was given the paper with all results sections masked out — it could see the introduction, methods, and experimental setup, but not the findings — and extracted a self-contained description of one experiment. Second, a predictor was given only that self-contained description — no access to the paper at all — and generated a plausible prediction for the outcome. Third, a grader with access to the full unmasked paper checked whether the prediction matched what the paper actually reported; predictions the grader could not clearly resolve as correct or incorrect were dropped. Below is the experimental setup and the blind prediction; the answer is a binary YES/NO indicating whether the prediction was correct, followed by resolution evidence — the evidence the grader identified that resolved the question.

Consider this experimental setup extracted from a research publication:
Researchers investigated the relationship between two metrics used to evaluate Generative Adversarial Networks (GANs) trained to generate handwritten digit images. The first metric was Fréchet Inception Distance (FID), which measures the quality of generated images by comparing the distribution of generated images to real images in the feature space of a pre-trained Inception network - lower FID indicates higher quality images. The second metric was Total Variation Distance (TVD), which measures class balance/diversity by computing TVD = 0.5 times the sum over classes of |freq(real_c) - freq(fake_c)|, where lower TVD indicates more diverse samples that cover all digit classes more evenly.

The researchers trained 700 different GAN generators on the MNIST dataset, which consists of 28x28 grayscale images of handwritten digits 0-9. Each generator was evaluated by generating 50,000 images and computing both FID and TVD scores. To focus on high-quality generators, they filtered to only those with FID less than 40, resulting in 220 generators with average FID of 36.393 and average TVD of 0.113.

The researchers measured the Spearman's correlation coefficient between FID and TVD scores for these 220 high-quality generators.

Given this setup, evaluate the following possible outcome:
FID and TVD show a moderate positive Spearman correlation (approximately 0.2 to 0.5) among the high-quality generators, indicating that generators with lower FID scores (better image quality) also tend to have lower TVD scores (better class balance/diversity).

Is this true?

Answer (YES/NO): NO